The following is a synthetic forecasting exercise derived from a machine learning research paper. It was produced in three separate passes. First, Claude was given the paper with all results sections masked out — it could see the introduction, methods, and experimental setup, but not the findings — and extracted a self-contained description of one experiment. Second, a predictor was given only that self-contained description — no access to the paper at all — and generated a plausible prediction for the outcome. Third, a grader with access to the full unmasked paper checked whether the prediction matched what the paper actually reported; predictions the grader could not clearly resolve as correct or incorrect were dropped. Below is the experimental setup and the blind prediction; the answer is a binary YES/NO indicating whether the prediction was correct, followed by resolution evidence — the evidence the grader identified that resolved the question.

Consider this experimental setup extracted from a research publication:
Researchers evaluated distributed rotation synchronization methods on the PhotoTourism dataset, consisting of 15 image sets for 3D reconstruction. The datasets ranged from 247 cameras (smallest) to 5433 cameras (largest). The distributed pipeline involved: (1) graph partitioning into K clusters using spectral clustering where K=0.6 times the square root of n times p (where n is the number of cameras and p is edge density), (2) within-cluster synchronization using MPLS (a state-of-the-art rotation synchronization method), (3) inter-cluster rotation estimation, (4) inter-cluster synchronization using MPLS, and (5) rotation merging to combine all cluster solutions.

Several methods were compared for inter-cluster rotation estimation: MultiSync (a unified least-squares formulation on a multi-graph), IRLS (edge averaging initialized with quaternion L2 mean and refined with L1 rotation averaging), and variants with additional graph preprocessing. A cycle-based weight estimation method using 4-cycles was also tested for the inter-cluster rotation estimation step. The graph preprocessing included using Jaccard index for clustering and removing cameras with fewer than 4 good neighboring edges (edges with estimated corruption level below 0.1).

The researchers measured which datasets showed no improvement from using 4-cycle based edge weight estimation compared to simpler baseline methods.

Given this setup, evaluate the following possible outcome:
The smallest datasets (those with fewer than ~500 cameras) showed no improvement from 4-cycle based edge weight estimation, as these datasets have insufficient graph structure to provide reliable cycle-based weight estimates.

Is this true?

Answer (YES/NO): NO